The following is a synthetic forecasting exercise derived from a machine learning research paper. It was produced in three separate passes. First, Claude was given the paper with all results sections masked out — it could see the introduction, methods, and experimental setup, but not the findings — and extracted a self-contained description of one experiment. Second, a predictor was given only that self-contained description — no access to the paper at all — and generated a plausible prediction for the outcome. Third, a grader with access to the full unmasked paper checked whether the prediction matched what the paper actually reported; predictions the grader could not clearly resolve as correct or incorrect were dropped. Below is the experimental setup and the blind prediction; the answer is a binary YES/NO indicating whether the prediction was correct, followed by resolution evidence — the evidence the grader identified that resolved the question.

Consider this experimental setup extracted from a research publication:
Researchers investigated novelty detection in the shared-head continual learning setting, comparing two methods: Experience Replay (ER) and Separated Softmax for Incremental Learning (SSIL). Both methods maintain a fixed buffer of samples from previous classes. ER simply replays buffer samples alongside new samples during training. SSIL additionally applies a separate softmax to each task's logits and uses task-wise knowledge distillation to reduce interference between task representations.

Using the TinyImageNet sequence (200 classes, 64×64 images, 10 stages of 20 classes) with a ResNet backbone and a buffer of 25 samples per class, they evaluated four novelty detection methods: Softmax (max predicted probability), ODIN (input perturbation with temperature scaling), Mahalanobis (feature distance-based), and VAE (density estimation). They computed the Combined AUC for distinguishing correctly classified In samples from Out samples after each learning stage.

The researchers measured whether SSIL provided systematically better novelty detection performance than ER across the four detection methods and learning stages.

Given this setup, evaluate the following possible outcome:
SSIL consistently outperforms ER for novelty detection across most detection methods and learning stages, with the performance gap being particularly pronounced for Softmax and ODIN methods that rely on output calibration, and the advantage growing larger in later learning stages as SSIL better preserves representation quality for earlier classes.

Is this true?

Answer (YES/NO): NO